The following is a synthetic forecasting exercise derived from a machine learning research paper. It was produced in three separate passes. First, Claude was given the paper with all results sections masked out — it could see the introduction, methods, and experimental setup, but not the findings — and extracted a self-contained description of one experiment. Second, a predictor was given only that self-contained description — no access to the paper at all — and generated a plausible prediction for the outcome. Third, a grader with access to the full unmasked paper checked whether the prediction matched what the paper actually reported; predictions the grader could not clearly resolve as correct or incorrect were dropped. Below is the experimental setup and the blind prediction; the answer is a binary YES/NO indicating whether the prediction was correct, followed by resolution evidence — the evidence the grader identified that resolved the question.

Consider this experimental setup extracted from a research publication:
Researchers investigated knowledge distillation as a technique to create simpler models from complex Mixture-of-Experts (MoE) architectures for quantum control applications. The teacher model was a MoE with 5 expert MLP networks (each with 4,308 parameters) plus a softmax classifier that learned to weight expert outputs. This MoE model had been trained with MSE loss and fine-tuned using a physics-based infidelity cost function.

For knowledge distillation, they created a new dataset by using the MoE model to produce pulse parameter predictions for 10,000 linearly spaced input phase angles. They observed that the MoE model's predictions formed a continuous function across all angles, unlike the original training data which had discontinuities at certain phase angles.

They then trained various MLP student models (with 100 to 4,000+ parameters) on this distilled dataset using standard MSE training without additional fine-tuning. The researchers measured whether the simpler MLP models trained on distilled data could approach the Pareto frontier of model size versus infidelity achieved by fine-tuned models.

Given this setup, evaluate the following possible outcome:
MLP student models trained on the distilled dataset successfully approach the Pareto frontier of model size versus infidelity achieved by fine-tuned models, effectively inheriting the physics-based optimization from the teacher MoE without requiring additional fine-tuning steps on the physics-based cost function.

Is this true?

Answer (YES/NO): NO